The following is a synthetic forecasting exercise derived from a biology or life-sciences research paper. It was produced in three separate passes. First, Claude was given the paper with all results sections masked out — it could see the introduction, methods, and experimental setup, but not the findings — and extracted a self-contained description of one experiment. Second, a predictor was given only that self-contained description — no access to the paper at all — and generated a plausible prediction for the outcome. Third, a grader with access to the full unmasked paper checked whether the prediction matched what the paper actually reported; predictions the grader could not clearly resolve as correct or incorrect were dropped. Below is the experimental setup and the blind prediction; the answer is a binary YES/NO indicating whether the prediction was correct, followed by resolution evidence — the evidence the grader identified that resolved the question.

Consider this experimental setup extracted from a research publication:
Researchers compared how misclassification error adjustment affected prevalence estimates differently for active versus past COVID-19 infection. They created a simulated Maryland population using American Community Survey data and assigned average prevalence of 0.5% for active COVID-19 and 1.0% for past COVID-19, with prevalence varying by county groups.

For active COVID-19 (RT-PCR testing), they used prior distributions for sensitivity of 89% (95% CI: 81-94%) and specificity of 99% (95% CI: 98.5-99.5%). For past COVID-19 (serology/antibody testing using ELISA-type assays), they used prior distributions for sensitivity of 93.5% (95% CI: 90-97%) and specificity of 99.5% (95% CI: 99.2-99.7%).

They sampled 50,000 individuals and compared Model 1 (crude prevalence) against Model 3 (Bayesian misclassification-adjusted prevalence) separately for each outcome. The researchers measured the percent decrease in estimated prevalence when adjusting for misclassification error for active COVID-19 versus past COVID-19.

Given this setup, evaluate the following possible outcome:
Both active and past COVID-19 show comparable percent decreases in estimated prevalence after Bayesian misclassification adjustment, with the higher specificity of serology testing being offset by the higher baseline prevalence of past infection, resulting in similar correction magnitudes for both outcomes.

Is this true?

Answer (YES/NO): NO